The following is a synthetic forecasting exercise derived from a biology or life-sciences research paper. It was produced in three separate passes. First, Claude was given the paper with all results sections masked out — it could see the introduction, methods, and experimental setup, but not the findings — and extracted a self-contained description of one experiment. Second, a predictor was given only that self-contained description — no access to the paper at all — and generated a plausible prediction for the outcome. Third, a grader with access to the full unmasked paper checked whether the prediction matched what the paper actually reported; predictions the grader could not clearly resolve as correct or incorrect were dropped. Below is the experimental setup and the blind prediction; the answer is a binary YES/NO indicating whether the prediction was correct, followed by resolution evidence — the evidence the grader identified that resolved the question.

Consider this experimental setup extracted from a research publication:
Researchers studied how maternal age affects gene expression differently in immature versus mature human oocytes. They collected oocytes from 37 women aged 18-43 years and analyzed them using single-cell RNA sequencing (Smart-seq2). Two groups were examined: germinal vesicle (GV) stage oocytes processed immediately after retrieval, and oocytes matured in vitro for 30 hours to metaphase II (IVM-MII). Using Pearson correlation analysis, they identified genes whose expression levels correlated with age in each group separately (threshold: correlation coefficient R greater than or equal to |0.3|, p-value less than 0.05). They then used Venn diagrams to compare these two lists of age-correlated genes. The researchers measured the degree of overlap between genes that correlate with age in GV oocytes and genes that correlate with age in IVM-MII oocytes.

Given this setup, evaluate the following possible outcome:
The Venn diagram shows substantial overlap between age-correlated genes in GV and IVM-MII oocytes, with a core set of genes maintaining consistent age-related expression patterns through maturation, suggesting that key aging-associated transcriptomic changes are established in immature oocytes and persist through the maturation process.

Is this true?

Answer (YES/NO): NO